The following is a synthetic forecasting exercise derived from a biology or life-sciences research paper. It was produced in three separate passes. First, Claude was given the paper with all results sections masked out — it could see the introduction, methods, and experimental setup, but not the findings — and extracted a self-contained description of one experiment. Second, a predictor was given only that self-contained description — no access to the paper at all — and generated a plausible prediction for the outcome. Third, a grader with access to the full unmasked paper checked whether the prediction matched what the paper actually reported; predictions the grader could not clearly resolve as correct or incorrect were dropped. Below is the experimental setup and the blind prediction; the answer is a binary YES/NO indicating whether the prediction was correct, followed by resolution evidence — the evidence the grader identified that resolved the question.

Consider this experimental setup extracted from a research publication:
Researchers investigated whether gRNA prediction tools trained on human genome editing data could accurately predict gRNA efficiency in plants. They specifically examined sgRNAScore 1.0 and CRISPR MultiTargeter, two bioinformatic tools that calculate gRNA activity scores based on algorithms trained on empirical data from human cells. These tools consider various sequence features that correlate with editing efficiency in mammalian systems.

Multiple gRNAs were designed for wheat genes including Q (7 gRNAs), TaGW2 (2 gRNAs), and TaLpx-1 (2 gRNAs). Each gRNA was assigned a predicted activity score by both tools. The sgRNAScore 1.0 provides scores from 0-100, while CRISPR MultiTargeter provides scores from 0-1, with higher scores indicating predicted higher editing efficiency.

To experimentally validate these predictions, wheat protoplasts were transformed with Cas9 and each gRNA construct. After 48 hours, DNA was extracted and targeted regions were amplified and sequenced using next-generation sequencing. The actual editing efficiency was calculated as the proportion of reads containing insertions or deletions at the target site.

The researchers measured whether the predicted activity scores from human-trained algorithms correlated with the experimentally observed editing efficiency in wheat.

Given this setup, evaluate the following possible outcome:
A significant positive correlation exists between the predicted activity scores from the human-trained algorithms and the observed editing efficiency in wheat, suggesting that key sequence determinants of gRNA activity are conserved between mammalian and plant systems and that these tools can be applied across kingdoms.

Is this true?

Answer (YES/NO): NO